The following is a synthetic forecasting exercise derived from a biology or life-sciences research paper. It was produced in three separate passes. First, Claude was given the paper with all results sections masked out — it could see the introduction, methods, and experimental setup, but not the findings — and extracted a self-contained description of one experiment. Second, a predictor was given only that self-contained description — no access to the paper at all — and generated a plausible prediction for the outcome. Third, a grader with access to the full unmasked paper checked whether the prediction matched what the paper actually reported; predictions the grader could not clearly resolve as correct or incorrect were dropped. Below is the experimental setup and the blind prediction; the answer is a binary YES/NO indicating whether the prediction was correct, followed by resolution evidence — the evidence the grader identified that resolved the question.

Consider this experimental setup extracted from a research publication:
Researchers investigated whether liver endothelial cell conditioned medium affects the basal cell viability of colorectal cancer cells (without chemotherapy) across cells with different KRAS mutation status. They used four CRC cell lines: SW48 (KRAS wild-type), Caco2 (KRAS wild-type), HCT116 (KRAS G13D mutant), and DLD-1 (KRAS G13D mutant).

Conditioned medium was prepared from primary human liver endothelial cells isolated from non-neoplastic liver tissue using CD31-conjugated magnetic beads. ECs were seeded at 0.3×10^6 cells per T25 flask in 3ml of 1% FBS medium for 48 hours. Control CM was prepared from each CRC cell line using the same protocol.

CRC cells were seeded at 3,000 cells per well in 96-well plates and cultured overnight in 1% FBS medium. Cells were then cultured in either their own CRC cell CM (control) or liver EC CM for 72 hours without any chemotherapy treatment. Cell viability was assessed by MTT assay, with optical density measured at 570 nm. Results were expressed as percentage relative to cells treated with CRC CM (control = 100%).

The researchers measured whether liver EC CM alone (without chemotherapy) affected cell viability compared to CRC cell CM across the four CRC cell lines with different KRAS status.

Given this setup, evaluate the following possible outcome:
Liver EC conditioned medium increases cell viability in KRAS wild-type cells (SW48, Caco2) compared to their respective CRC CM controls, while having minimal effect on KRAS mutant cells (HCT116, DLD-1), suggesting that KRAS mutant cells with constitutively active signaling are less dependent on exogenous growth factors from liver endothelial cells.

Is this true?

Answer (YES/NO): NO